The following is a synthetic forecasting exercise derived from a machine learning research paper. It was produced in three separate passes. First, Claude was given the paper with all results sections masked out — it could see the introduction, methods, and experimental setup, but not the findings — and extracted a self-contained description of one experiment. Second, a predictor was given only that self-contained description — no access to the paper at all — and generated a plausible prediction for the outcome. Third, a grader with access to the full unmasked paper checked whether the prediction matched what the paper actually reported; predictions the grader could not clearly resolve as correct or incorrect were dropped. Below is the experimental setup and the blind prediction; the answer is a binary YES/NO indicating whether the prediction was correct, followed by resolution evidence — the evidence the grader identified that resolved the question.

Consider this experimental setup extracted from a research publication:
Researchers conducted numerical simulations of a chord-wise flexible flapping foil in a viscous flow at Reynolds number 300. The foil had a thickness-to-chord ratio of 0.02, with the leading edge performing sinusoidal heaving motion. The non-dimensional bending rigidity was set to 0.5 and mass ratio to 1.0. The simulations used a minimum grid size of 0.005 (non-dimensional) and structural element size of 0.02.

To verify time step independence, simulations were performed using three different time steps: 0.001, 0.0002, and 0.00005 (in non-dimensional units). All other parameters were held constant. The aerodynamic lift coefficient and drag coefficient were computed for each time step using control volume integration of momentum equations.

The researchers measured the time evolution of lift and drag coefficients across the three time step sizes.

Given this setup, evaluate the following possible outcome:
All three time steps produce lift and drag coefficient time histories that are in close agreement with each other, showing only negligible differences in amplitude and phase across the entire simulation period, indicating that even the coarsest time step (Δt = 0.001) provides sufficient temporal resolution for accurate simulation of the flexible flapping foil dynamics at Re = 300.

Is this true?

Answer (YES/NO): NO